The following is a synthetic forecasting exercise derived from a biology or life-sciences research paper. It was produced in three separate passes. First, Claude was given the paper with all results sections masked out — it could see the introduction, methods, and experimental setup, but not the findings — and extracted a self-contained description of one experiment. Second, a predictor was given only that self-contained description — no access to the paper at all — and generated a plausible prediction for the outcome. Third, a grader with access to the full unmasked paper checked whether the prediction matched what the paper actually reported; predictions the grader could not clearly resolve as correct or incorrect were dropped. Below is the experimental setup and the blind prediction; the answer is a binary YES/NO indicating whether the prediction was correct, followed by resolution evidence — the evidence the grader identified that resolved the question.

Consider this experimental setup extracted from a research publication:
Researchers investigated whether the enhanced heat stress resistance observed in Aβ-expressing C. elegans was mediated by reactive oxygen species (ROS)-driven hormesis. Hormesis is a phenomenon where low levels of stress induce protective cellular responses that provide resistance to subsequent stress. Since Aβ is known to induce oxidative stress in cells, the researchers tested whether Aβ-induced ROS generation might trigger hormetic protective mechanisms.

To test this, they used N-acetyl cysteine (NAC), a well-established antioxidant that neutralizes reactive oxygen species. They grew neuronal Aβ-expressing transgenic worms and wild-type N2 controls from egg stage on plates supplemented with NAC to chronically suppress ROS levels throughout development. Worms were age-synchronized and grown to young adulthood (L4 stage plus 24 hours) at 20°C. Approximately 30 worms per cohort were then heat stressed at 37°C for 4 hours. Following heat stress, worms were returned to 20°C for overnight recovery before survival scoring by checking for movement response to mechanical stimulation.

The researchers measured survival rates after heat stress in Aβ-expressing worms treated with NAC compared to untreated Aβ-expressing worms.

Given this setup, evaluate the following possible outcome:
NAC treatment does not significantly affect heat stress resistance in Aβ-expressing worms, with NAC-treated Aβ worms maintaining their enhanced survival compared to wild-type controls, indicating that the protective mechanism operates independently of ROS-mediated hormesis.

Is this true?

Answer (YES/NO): YES